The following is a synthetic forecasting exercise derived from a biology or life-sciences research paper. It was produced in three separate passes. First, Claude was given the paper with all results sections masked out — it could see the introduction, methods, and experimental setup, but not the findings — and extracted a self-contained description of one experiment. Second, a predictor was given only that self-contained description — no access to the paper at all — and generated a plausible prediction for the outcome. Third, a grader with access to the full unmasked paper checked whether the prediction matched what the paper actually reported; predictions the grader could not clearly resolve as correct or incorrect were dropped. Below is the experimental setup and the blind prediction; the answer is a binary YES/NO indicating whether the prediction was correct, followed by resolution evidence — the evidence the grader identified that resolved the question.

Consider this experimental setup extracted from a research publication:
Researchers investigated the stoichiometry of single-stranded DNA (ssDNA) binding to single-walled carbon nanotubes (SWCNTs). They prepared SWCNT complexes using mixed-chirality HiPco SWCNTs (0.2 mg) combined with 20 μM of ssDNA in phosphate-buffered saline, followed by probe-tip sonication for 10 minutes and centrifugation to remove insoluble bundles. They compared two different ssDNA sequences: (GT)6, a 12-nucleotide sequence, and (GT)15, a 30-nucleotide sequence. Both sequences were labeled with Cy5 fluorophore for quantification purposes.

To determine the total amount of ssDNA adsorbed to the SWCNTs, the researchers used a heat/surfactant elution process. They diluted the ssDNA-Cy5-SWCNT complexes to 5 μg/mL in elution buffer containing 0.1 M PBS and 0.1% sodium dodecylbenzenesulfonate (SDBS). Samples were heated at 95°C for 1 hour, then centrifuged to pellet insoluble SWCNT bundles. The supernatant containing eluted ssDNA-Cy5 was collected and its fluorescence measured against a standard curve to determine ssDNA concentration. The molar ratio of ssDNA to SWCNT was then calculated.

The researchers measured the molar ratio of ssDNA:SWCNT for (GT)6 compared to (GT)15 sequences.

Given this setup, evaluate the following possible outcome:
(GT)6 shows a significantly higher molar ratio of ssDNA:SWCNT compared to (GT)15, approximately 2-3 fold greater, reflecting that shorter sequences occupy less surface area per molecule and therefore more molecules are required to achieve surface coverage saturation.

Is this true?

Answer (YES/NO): YES